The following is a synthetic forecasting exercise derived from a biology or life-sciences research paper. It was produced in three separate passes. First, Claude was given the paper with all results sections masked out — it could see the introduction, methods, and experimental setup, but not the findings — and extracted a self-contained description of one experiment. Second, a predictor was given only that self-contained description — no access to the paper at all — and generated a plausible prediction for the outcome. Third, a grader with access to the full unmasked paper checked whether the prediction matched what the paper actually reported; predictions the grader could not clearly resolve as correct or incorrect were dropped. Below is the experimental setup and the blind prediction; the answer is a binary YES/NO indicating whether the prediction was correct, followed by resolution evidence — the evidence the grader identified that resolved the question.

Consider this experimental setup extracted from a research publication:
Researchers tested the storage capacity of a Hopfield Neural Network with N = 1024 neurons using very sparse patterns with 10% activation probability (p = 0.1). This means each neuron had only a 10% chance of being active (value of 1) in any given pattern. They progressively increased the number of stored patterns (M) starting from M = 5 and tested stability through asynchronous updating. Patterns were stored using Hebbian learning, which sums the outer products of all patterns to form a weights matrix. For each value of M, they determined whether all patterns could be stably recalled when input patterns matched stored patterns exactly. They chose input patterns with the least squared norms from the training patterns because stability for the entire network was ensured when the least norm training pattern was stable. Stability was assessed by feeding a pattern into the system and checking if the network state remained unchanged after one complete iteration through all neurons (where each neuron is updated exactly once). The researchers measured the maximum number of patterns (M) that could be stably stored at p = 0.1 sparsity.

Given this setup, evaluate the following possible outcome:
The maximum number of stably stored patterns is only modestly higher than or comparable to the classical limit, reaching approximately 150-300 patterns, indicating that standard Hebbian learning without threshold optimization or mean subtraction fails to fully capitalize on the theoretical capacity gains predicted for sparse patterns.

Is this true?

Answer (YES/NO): NO